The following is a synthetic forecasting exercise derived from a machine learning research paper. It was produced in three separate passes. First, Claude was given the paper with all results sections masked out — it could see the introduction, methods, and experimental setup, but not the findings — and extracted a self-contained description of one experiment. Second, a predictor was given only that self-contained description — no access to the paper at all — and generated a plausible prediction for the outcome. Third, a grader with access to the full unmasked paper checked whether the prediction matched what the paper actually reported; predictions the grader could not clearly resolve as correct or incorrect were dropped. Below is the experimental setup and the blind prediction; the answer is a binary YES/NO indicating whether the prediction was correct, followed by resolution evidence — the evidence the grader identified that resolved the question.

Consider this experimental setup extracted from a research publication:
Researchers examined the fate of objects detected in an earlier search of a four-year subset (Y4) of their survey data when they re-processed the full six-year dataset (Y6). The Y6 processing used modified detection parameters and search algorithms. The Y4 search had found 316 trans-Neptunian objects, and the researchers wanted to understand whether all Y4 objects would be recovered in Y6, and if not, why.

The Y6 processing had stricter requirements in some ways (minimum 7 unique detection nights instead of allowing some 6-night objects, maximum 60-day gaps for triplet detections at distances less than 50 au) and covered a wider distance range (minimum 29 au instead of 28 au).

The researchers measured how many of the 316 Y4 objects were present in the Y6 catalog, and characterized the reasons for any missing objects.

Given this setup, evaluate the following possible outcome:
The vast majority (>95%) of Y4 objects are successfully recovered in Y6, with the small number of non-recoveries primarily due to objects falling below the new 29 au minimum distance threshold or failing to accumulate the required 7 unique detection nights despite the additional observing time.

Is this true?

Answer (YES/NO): YES